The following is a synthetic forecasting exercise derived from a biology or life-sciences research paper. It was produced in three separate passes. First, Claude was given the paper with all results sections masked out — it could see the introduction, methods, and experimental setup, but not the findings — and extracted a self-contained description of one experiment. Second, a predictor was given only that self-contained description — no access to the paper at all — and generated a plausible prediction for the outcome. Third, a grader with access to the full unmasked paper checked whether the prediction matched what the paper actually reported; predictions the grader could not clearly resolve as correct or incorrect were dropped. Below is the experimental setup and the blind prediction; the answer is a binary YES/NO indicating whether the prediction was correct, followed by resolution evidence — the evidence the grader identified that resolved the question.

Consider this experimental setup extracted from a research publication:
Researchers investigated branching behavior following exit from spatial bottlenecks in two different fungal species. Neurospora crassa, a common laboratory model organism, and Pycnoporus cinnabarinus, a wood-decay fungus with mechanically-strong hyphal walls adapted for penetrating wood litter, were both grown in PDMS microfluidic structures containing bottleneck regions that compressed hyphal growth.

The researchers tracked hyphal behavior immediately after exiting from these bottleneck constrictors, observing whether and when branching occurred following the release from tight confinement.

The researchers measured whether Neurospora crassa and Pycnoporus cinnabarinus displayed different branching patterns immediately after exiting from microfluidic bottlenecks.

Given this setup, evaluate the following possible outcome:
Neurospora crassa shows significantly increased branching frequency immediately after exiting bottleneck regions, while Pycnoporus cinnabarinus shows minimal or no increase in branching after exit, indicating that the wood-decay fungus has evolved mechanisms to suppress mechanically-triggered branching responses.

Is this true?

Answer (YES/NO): YES